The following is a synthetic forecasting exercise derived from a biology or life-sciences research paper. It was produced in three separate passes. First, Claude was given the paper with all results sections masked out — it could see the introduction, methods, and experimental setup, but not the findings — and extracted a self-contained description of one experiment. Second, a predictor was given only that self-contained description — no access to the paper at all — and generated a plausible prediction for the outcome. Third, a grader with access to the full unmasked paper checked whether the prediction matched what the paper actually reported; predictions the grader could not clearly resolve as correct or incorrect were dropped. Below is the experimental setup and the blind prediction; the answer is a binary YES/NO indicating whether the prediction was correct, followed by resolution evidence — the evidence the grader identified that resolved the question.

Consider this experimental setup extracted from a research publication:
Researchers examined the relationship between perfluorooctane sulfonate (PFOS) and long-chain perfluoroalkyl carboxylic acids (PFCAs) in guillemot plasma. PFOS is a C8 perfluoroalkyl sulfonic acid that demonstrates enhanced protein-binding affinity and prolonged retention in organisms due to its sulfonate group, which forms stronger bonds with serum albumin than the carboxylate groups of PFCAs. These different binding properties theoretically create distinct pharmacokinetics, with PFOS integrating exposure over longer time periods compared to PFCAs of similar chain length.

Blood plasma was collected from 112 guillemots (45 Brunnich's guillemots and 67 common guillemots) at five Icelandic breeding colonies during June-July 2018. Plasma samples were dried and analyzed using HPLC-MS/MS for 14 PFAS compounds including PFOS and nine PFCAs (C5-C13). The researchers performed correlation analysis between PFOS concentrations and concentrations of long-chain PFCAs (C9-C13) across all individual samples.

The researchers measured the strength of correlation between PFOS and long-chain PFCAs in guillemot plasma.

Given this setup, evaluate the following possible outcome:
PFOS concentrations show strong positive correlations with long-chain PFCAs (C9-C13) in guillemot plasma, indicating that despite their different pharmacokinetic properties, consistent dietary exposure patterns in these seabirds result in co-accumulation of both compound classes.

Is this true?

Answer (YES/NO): NO